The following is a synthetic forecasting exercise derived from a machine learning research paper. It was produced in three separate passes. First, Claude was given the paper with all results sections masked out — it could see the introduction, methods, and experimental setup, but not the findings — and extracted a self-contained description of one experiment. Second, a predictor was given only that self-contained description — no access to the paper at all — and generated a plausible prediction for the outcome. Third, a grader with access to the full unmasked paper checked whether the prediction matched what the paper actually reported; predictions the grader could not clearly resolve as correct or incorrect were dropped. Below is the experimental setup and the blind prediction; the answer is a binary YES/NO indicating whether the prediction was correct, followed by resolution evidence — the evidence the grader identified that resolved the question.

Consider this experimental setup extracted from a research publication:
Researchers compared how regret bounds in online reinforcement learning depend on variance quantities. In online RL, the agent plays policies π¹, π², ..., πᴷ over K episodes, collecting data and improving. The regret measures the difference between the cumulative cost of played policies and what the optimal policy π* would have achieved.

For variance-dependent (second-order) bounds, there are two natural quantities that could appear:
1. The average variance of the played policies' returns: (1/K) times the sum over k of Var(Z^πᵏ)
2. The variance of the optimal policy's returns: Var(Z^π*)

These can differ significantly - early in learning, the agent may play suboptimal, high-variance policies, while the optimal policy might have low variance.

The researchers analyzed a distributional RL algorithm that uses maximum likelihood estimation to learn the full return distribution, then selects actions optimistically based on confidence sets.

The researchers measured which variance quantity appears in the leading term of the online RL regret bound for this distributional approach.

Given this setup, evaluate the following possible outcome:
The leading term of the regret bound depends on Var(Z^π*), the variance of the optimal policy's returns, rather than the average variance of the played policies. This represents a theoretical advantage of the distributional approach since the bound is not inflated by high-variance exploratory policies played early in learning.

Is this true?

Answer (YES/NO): NO